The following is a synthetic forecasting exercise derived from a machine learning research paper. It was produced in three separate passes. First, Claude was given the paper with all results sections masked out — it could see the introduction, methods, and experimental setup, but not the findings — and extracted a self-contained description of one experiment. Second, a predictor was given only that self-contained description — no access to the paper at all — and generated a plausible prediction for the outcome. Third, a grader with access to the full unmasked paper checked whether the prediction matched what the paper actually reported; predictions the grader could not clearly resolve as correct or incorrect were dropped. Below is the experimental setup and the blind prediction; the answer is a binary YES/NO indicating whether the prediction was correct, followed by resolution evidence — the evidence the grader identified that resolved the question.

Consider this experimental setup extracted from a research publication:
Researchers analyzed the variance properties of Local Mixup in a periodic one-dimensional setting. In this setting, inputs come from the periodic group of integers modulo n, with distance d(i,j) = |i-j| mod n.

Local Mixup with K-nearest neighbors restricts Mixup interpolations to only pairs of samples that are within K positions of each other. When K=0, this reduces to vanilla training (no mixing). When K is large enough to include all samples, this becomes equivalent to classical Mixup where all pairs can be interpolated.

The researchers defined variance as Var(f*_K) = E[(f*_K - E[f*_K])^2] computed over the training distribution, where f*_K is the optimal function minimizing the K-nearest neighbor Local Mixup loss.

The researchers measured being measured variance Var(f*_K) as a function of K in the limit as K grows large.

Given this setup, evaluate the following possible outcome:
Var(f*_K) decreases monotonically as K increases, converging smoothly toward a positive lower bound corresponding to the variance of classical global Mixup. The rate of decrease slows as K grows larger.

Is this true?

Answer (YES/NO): NO